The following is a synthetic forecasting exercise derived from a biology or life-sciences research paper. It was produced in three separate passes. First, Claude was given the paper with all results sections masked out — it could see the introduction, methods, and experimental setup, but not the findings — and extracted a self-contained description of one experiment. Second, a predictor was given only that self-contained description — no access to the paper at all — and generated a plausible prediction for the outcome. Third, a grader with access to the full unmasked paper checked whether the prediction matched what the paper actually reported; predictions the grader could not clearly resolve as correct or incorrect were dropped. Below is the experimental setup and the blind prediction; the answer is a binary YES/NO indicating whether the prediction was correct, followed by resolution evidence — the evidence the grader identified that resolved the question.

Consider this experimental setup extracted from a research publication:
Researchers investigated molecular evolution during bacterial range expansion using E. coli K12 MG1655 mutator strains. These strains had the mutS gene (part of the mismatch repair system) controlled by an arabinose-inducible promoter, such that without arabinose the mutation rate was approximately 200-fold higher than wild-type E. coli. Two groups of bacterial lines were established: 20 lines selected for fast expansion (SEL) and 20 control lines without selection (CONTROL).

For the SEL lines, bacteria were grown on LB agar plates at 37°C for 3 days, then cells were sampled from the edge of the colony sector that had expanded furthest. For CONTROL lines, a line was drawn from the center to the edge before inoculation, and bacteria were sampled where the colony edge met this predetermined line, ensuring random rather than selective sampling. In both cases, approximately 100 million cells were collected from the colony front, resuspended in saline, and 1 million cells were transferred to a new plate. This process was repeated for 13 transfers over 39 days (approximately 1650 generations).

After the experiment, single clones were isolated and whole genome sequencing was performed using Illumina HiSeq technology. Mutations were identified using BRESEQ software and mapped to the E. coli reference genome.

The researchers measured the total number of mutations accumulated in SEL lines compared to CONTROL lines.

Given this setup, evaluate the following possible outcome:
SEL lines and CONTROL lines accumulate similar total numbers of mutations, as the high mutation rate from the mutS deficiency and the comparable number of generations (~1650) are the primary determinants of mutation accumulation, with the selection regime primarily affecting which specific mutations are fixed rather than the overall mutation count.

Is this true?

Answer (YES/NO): YES